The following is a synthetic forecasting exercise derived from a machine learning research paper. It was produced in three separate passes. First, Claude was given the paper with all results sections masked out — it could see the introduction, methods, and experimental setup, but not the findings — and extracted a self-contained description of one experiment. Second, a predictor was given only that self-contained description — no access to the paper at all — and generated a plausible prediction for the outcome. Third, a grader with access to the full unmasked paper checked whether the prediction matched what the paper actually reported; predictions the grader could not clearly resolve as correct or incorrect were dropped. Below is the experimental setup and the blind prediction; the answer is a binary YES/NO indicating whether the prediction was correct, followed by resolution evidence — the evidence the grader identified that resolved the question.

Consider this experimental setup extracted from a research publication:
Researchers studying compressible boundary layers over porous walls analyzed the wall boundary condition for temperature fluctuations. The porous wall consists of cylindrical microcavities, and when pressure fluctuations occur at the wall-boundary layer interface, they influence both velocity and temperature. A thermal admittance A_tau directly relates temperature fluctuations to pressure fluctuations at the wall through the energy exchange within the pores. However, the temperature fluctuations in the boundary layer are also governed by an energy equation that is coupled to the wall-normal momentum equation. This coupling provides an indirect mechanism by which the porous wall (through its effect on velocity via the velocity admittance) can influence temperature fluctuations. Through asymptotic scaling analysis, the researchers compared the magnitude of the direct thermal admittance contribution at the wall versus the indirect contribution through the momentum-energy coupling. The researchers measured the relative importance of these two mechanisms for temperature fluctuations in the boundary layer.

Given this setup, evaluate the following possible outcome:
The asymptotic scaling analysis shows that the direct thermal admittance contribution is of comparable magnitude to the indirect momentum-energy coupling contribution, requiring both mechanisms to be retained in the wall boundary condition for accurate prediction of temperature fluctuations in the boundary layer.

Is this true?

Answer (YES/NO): NO